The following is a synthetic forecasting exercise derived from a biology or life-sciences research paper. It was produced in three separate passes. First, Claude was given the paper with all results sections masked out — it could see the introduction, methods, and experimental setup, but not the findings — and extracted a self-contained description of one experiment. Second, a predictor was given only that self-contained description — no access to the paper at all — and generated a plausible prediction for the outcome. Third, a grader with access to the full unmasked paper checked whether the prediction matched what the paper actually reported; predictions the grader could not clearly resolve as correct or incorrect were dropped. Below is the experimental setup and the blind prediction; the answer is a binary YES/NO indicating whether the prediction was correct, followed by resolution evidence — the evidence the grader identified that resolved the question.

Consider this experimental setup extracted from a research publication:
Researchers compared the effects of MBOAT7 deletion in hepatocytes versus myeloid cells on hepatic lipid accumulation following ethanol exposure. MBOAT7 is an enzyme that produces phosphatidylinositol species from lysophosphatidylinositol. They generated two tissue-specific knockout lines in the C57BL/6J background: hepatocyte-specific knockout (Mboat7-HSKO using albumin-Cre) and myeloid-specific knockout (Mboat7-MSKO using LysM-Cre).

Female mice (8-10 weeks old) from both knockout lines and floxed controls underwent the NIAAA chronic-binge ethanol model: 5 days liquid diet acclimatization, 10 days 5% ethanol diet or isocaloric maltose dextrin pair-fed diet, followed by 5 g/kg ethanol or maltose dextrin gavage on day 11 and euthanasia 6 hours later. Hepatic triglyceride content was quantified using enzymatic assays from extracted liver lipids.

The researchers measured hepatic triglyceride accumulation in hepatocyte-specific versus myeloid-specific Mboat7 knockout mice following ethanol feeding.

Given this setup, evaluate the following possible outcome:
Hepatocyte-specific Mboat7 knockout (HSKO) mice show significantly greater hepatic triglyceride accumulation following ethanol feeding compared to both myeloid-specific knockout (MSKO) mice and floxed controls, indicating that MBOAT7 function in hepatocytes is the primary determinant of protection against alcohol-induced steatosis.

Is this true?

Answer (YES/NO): YES